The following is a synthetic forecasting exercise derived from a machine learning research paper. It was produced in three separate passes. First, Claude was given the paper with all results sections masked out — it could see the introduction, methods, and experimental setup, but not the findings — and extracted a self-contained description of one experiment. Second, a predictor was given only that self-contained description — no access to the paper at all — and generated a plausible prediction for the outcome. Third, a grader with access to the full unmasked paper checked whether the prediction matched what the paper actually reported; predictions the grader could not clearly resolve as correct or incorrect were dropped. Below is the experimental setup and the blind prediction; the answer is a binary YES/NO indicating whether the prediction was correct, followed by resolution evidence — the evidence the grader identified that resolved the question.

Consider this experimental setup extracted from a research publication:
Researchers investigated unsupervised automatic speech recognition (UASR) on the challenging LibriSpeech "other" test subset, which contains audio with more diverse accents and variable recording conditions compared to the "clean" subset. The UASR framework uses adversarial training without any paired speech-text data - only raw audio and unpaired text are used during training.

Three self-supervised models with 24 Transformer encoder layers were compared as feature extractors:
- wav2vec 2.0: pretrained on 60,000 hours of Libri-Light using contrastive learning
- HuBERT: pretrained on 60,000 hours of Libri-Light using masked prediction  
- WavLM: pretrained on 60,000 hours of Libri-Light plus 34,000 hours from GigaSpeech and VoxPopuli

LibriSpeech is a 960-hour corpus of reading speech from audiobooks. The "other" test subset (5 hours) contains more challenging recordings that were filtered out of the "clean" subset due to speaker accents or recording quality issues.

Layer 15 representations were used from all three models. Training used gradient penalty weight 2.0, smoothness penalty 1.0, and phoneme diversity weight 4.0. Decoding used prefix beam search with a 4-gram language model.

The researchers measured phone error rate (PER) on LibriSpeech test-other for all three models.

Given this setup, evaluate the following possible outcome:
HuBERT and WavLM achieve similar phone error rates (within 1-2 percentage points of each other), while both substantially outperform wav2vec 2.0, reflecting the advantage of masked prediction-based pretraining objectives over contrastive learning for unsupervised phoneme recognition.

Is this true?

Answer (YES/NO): NO